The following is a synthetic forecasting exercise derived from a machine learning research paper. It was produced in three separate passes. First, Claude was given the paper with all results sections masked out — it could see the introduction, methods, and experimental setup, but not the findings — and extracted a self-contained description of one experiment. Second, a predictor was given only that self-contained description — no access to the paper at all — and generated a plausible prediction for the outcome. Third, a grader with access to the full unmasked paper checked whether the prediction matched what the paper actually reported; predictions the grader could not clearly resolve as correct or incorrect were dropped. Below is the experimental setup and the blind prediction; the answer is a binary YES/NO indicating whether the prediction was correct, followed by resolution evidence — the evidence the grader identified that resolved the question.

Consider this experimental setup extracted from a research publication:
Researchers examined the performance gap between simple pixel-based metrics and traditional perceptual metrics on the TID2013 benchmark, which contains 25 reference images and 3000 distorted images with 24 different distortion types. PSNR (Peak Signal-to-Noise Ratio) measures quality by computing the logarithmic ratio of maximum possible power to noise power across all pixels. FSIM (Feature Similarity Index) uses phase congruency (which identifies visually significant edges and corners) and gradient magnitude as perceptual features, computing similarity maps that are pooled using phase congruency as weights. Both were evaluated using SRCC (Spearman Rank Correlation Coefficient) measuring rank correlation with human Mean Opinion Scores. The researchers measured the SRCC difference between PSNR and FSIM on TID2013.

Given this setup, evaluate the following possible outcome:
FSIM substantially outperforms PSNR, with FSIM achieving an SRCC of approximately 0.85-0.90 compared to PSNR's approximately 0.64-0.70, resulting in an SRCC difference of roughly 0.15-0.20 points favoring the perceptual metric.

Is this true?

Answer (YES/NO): YES